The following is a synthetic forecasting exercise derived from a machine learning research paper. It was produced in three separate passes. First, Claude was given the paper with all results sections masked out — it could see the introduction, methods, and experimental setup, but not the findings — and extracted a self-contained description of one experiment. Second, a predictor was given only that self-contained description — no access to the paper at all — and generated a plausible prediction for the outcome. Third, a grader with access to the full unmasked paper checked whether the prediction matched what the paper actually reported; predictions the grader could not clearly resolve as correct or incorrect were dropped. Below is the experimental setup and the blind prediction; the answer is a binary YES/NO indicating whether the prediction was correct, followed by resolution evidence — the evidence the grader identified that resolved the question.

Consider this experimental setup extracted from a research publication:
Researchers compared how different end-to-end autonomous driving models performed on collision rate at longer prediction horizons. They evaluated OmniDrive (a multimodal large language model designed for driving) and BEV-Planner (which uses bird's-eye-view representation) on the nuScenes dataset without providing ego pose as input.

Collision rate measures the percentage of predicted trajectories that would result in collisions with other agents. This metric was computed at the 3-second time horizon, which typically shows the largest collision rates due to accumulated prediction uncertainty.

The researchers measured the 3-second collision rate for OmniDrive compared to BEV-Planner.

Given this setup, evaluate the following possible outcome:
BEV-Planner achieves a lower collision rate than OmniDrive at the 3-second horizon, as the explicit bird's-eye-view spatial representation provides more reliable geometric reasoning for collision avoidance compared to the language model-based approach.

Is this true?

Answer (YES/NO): YES